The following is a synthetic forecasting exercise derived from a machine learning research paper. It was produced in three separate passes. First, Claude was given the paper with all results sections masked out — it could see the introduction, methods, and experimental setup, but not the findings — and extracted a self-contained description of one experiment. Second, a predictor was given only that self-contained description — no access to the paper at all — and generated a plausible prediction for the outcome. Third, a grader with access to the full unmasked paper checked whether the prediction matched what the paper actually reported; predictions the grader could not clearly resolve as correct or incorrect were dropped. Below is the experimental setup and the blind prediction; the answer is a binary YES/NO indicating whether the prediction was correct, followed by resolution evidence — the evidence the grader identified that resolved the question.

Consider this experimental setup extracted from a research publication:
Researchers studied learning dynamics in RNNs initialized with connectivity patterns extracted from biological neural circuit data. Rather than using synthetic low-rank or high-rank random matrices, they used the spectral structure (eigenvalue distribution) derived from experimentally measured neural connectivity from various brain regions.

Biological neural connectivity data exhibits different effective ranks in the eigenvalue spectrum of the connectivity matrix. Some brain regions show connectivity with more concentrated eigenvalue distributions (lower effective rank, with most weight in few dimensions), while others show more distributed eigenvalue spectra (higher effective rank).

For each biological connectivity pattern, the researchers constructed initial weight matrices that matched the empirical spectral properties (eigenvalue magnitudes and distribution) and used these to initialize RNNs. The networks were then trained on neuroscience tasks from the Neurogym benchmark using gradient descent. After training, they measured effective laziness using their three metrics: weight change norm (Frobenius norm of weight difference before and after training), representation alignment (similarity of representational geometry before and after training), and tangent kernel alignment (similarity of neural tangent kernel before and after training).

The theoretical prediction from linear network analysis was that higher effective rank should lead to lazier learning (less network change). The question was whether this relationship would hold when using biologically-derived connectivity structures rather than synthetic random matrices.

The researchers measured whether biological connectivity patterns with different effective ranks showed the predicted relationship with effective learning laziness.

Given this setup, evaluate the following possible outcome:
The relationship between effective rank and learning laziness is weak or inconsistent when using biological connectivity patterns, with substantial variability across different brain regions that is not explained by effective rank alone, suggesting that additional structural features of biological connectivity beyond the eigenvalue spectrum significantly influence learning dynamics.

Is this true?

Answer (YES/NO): NO